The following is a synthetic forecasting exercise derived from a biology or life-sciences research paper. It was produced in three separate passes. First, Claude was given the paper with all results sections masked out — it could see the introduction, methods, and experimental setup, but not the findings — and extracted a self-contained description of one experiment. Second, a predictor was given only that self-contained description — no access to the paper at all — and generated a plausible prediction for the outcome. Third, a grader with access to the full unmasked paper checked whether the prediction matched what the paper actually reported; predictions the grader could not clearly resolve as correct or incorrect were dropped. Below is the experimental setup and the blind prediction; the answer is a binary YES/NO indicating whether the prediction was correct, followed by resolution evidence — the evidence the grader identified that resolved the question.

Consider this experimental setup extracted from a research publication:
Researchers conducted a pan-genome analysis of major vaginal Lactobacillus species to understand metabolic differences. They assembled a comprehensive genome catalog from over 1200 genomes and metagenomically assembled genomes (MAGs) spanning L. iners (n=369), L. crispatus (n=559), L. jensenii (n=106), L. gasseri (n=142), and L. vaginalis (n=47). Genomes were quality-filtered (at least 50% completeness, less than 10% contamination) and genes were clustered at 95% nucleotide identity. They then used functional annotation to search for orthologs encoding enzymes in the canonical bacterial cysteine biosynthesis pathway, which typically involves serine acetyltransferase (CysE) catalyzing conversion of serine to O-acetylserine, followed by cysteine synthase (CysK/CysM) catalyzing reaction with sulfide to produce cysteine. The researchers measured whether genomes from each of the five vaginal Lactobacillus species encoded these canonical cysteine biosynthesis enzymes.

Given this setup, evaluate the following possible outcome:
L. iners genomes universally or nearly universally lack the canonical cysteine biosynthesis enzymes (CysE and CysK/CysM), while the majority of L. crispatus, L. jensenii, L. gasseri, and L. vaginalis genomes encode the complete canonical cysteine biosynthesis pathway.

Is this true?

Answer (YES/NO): NO